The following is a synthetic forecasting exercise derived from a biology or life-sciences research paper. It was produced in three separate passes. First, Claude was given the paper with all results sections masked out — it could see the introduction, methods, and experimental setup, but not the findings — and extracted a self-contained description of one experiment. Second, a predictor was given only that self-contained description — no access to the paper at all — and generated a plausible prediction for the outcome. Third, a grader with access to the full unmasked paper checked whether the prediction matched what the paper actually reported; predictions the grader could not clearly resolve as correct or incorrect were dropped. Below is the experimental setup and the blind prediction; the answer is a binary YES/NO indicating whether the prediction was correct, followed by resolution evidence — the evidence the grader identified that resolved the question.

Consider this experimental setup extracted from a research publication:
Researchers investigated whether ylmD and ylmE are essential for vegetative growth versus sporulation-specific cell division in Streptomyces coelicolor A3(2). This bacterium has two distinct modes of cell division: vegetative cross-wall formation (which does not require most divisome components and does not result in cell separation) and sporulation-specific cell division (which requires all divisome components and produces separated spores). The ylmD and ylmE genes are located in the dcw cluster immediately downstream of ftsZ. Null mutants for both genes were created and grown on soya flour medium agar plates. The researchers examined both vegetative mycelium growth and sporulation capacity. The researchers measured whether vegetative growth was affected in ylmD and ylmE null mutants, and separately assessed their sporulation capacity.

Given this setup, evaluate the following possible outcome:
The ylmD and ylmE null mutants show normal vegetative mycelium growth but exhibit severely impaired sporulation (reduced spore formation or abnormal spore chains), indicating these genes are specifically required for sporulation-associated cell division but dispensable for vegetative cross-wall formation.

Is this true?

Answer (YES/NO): YES